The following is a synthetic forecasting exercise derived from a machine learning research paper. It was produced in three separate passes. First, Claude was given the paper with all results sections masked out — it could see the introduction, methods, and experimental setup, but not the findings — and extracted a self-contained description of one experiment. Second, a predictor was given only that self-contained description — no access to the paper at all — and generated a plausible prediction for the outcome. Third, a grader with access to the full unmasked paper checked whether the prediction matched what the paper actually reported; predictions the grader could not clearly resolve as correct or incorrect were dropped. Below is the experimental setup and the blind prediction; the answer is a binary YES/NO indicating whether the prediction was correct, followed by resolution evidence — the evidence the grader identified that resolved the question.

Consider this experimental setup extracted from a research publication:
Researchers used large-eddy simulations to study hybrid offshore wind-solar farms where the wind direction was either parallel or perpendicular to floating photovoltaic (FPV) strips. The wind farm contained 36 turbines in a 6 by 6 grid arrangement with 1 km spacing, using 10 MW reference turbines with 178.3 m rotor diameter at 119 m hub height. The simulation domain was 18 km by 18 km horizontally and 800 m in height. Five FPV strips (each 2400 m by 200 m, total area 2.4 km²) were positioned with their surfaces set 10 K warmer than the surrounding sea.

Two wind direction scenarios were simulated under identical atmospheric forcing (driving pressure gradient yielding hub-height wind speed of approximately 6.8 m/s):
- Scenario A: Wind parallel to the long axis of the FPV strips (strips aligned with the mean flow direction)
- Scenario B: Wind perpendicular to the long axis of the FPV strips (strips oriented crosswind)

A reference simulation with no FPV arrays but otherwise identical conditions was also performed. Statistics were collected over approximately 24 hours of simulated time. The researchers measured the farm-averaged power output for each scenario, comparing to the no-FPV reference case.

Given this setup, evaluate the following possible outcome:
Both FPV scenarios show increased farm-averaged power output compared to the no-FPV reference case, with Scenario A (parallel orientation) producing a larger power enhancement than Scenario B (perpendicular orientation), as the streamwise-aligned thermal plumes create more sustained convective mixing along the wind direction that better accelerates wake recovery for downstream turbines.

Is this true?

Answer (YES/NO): NO